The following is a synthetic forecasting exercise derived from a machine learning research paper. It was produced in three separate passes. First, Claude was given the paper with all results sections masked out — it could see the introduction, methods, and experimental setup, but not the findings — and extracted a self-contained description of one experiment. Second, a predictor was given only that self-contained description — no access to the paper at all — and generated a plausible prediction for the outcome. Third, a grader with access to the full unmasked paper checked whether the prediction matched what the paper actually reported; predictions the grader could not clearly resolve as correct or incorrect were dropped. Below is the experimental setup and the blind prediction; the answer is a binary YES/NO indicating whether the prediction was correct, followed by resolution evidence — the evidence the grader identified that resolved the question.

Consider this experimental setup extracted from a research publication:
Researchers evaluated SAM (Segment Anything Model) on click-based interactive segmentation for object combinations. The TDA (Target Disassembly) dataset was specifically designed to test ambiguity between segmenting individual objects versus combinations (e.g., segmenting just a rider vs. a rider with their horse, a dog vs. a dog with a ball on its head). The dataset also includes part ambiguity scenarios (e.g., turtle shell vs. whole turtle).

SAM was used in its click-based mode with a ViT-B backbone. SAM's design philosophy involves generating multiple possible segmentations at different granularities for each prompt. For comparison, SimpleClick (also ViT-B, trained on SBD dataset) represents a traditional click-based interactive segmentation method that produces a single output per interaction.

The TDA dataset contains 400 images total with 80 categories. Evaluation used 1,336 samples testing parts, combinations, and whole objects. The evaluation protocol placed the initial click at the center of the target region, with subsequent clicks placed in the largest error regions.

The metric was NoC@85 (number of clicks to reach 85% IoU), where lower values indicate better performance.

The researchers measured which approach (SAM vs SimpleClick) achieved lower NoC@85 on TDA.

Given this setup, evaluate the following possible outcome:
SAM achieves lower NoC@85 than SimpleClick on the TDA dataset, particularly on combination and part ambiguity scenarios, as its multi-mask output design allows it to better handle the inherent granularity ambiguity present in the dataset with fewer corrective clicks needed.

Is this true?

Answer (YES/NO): NO